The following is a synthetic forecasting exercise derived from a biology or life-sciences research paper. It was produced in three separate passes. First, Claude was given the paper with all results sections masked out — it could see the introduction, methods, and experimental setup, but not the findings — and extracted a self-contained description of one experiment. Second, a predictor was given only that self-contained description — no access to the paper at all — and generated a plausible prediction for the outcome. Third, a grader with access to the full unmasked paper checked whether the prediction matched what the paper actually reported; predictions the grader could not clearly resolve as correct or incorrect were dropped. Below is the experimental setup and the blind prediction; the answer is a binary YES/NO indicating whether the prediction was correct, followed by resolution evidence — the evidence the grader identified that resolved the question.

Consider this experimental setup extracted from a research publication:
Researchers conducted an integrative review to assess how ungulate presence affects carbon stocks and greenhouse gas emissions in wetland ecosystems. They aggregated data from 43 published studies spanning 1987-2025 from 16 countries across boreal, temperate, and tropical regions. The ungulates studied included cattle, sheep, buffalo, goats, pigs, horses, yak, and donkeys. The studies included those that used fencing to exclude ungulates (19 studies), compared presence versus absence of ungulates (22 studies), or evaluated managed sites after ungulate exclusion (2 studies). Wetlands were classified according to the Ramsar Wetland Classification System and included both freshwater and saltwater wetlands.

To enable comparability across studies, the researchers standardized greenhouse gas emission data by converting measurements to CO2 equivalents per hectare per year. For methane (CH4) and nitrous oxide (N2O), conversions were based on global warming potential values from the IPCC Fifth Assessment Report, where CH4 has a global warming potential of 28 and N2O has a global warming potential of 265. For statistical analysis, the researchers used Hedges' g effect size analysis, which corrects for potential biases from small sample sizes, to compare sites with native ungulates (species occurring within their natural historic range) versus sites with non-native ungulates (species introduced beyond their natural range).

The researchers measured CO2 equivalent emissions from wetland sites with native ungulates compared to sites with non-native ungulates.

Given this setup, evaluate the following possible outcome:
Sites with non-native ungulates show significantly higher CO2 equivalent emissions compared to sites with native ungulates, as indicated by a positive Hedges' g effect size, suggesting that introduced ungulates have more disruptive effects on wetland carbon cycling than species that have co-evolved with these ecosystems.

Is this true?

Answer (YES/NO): NO